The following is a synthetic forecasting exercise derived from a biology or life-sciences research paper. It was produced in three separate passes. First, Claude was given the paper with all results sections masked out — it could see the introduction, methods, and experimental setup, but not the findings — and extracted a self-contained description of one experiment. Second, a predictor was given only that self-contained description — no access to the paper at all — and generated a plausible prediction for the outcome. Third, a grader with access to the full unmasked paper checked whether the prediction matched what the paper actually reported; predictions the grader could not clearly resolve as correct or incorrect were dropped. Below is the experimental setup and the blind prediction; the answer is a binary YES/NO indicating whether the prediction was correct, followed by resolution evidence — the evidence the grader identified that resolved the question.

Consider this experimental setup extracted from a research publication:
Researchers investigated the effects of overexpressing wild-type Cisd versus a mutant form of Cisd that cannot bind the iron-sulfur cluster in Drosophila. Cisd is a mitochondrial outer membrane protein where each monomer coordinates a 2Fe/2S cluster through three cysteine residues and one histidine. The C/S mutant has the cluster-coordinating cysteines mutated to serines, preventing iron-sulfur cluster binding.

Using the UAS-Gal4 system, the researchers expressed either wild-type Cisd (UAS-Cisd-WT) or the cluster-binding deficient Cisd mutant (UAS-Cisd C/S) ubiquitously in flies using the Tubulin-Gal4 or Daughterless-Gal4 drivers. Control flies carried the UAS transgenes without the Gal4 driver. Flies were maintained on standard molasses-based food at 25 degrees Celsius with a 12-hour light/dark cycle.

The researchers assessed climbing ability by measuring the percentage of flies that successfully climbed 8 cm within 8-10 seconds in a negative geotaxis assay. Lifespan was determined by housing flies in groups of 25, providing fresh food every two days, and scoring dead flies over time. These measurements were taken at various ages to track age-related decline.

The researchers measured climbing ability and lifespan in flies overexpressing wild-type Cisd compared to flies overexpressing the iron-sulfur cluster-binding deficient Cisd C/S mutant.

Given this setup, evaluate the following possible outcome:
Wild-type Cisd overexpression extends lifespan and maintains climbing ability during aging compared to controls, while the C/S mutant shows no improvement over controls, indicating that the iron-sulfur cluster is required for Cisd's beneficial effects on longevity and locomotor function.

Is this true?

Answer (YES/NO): NO